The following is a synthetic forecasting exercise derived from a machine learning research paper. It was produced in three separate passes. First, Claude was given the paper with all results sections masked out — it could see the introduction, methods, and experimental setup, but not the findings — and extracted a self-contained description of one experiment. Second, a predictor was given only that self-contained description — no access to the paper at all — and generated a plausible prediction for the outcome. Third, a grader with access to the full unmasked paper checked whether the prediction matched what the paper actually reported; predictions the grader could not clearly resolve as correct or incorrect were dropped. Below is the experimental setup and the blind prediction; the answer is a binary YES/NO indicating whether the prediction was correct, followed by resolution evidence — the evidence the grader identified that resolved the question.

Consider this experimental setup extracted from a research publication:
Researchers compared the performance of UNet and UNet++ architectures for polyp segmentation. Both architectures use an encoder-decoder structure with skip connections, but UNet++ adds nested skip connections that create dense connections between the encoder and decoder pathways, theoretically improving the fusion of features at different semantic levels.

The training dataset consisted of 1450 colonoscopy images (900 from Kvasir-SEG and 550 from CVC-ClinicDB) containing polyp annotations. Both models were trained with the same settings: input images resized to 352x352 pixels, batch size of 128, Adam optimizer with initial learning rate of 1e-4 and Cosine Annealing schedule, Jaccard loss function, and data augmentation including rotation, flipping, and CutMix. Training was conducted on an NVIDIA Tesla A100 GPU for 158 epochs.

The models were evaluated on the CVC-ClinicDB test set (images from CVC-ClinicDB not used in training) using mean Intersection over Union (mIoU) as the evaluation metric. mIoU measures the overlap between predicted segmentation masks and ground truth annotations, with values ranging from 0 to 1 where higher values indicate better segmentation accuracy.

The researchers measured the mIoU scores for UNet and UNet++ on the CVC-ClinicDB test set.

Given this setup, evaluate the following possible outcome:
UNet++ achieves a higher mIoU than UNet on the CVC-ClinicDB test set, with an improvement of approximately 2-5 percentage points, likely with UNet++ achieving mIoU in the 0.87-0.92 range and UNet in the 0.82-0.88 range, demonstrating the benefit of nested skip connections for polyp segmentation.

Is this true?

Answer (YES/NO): NO